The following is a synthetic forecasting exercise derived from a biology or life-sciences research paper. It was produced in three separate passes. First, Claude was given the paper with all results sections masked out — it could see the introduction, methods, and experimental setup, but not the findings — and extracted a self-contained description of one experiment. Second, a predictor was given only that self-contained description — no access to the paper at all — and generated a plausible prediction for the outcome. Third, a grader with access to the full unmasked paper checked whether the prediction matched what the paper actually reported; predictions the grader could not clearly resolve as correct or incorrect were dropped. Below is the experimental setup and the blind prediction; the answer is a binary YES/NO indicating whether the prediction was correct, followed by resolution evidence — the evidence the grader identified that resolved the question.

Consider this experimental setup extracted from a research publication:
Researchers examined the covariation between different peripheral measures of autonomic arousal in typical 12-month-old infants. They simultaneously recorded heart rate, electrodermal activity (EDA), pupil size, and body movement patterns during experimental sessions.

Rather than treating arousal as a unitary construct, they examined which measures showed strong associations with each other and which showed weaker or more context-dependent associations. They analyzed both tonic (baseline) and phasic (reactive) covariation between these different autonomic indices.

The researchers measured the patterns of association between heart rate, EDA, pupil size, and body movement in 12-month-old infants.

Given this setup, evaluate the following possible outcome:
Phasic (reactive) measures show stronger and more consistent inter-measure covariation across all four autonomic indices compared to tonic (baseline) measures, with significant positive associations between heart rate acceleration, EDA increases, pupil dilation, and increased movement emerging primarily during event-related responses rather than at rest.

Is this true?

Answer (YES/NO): NO